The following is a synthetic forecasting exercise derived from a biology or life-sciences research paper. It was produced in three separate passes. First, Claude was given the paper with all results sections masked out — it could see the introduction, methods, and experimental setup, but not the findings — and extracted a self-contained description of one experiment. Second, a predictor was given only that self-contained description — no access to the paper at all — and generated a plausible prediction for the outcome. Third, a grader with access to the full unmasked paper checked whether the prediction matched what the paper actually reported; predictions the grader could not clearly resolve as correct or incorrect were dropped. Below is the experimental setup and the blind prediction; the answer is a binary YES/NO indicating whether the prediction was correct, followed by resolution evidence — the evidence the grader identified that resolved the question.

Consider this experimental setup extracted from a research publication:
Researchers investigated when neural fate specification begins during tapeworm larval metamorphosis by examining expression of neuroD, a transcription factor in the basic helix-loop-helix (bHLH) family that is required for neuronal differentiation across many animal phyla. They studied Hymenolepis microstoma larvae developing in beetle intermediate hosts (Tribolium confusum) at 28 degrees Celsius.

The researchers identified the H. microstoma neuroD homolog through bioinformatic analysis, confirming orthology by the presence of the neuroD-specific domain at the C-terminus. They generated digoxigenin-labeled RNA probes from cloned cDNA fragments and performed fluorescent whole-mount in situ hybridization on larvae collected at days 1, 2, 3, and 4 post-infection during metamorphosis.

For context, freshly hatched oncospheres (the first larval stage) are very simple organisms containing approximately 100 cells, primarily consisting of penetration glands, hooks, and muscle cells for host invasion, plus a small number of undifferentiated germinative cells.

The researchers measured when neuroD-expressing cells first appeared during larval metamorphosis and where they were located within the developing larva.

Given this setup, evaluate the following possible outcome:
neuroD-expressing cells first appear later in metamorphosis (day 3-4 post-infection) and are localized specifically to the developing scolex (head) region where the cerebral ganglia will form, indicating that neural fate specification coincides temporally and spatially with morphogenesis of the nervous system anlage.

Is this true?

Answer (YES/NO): NO